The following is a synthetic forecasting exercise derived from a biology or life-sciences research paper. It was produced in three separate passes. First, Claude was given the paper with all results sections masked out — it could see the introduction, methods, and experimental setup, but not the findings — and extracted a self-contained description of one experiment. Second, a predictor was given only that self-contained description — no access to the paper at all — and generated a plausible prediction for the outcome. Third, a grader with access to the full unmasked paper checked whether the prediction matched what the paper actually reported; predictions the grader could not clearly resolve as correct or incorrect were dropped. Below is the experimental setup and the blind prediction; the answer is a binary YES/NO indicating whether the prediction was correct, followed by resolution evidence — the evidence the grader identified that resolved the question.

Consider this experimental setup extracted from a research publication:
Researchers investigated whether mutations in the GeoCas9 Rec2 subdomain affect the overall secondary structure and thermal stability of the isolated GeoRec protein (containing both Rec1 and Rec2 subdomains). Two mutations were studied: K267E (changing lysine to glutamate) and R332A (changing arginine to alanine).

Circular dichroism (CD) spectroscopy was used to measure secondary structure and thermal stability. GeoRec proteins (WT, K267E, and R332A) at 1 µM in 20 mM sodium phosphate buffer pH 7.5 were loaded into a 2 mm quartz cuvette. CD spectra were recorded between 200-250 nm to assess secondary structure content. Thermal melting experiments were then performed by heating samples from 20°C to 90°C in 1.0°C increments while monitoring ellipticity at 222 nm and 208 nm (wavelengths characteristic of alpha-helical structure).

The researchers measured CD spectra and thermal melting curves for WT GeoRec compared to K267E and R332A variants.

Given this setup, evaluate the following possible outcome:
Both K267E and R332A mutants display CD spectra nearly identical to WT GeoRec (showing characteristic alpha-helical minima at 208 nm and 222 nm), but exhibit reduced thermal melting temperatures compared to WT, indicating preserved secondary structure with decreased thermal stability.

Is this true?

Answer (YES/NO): NO